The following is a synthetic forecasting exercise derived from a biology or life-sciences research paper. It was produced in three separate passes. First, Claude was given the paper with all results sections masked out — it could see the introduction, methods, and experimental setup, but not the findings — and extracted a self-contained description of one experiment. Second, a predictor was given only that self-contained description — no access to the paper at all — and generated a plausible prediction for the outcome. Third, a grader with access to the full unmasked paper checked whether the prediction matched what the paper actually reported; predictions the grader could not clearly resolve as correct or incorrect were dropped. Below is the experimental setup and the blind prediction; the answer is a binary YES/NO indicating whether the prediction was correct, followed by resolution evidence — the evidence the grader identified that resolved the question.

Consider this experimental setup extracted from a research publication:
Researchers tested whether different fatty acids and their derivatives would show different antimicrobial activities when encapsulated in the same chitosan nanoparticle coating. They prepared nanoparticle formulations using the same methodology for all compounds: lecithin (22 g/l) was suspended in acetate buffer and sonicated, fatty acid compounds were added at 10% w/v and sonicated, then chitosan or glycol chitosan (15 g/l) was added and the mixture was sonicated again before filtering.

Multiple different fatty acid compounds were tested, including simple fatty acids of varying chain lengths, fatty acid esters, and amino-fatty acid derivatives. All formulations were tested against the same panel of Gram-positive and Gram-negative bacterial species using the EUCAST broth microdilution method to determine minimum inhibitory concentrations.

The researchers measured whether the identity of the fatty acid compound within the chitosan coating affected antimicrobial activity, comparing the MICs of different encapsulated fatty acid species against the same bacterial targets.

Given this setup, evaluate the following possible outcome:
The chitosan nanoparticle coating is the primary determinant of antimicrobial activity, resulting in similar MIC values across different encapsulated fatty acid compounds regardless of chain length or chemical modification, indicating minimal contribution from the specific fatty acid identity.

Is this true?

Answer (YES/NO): NO